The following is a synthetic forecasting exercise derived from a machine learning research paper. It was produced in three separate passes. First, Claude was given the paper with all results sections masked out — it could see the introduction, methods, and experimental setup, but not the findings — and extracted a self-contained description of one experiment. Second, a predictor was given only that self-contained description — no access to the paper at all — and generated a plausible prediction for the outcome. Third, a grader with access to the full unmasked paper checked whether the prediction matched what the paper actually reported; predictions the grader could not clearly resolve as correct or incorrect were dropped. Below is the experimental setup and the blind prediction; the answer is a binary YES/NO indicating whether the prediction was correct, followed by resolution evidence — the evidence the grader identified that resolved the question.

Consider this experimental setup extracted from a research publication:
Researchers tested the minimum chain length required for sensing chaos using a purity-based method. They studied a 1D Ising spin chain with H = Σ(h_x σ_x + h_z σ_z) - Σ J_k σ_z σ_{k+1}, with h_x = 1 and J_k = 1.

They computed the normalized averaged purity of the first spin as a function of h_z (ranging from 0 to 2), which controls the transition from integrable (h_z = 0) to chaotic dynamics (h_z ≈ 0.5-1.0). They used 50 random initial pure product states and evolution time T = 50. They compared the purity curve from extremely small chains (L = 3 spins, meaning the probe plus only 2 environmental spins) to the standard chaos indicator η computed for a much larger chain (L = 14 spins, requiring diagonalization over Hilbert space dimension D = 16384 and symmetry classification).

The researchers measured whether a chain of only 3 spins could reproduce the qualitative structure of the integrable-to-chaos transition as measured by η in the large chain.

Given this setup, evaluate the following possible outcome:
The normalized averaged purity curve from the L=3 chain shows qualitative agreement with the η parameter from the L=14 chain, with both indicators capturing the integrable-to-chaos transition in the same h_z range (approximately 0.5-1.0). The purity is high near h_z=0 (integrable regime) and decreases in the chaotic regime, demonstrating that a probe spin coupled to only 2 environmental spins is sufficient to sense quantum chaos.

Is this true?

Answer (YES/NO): YES